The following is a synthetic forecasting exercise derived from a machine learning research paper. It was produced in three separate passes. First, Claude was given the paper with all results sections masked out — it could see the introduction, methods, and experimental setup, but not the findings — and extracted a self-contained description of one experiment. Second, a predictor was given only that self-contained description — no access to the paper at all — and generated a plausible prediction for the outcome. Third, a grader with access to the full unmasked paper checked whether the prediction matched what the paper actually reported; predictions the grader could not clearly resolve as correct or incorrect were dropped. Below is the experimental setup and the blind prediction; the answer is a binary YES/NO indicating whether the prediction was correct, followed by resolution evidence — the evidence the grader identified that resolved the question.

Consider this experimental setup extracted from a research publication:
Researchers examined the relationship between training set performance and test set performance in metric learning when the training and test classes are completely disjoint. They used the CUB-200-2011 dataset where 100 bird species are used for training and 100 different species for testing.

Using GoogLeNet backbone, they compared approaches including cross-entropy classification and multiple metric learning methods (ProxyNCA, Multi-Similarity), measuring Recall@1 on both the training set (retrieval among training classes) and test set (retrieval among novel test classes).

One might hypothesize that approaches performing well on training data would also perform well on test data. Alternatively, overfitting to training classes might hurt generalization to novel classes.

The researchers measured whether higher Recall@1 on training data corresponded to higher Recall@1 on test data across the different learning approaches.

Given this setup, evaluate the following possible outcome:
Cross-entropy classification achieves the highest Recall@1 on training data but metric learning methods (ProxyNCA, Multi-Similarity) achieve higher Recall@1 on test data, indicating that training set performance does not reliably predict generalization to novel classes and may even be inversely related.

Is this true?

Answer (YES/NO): NO